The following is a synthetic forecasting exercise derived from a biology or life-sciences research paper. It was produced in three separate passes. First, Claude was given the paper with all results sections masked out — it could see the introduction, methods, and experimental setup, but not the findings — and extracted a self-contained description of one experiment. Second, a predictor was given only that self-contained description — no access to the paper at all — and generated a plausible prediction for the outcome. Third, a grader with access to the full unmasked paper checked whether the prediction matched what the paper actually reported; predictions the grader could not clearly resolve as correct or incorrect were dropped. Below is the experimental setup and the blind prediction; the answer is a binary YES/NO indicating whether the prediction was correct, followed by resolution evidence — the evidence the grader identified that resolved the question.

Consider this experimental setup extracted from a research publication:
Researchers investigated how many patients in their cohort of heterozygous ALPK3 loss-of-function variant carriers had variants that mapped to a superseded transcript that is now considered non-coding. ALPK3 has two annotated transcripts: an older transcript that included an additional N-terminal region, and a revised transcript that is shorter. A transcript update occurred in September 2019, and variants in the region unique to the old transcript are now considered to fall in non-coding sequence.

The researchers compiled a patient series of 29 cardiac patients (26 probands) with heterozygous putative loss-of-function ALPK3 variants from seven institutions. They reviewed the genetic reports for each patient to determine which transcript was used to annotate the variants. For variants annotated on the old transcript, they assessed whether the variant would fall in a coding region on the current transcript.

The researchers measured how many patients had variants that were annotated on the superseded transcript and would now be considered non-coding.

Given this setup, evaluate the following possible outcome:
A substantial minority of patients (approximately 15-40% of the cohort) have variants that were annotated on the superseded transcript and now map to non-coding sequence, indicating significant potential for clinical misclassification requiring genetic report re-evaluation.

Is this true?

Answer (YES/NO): NO